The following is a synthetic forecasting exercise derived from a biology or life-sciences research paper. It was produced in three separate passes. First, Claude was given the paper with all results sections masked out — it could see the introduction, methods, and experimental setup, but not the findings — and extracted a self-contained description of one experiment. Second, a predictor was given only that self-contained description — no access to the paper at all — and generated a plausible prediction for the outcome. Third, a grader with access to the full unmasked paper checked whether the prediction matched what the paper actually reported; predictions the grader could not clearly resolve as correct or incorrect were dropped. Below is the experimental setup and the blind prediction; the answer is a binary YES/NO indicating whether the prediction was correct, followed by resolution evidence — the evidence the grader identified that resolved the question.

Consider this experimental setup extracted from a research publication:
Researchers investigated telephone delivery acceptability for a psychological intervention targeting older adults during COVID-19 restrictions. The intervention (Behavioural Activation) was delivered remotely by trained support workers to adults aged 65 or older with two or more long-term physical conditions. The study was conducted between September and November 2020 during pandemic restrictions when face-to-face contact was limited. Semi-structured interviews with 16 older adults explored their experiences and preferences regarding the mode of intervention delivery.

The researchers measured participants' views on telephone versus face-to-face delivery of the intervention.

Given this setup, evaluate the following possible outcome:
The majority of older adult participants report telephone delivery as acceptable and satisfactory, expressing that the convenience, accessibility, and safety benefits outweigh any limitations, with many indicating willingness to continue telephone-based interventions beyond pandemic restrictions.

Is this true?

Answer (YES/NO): NO